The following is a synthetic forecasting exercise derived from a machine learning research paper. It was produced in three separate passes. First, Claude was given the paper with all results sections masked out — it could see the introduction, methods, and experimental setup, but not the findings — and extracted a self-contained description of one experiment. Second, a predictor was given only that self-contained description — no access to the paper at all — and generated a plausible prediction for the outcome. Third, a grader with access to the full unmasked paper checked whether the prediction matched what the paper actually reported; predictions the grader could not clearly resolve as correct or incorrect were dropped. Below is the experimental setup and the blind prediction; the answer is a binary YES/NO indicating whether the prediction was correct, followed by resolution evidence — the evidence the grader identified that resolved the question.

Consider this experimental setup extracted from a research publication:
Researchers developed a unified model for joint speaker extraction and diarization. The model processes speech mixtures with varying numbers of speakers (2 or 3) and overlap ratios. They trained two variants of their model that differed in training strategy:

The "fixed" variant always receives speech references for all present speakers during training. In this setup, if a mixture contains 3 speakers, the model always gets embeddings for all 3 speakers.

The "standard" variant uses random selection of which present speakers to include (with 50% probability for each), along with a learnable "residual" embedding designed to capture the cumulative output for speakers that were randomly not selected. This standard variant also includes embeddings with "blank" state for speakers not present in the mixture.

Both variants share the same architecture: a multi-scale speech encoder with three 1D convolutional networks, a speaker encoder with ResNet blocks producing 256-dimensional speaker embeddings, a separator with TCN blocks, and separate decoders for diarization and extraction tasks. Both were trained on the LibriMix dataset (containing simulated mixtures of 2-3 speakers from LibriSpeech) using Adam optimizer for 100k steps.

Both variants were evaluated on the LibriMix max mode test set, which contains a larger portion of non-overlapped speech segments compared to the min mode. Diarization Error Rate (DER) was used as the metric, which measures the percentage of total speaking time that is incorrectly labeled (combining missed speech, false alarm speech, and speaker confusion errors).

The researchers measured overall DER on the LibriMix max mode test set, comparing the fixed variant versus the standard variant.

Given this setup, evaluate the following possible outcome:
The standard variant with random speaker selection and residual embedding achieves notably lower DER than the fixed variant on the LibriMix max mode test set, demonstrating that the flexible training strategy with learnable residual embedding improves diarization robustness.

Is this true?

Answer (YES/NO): NO